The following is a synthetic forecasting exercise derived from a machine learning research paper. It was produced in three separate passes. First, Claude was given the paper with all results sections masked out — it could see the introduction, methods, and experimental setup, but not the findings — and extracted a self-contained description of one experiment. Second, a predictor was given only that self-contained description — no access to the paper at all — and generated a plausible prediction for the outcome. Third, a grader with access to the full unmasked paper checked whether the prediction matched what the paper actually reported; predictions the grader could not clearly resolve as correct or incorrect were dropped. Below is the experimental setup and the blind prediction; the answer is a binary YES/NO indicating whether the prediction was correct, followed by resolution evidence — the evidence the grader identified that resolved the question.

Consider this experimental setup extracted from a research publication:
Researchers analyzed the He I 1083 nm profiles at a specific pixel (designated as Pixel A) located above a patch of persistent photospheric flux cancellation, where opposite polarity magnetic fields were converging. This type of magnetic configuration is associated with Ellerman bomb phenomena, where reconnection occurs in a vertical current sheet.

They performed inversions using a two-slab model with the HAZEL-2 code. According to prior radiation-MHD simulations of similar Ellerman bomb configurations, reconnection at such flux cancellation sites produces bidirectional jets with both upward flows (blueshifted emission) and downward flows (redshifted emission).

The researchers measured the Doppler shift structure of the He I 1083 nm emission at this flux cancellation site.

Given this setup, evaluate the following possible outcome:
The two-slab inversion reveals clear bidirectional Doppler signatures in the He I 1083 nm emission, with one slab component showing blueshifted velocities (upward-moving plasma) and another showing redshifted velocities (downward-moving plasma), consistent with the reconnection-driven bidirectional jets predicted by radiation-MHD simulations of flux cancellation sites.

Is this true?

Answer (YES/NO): NO